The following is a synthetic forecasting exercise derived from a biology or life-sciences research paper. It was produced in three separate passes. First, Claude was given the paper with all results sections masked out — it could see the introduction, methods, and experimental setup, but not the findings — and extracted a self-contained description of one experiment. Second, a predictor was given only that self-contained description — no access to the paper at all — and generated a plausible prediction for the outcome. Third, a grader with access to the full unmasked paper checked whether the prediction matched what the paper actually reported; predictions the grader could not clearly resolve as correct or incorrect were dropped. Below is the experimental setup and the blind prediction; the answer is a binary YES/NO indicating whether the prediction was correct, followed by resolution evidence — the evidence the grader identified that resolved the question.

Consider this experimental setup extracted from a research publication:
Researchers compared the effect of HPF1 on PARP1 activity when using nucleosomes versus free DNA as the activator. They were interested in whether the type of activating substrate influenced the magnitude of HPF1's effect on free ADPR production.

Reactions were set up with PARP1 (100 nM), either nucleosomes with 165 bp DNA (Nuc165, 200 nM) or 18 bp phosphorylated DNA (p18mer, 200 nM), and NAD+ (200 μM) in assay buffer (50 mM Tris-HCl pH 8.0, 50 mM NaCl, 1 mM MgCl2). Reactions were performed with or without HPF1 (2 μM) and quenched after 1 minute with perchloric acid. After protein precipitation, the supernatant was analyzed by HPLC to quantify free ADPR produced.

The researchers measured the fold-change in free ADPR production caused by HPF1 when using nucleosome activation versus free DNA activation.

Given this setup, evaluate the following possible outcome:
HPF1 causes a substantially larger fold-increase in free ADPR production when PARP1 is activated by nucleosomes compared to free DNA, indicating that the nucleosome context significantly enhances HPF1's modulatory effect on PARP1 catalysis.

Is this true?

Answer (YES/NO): YES